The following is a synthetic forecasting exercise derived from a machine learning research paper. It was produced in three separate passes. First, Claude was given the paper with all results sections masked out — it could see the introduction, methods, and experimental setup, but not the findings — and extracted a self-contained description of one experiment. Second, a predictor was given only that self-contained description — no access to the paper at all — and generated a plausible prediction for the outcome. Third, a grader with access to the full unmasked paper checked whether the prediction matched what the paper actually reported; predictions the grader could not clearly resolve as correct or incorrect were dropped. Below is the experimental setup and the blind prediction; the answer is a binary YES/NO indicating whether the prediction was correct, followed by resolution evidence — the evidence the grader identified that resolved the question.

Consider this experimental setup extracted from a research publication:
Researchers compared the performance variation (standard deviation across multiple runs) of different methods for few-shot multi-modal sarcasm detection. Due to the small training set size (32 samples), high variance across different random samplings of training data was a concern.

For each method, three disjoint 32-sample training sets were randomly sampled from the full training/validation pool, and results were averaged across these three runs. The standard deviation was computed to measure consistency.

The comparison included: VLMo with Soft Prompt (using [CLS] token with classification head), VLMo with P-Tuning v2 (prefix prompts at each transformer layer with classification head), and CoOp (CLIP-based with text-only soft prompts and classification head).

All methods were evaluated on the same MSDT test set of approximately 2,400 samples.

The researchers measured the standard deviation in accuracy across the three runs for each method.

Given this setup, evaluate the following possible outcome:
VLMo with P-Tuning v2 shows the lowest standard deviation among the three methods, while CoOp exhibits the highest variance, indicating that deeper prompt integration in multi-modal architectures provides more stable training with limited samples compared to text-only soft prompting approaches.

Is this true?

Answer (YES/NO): NO